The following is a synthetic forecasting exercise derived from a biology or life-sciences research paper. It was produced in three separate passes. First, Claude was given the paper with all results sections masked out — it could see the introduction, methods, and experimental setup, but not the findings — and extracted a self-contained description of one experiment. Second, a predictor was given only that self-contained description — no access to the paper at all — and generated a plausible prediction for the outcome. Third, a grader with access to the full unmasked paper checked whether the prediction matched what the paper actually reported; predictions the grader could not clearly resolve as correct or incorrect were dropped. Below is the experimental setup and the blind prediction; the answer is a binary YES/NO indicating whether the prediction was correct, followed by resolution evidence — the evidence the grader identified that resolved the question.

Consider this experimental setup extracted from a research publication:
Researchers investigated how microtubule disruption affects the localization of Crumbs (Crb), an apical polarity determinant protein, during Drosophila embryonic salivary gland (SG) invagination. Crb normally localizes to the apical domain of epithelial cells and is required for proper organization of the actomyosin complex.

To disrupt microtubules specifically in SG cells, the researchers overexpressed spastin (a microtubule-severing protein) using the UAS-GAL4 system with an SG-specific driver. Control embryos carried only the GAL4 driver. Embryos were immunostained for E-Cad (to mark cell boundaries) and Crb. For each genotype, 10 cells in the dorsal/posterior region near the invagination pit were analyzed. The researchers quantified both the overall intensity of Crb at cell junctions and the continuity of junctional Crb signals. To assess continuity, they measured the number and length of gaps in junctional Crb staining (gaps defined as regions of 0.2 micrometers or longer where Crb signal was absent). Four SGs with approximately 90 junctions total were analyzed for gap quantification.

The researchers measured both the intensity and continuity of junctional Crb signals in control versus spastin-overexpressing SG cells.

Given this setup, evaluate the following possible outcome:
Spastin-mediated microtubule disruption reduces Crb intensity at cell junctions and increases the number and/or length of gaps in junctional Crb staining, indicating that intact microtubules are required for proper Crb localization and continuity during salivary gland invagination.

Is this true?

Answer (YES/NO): YES